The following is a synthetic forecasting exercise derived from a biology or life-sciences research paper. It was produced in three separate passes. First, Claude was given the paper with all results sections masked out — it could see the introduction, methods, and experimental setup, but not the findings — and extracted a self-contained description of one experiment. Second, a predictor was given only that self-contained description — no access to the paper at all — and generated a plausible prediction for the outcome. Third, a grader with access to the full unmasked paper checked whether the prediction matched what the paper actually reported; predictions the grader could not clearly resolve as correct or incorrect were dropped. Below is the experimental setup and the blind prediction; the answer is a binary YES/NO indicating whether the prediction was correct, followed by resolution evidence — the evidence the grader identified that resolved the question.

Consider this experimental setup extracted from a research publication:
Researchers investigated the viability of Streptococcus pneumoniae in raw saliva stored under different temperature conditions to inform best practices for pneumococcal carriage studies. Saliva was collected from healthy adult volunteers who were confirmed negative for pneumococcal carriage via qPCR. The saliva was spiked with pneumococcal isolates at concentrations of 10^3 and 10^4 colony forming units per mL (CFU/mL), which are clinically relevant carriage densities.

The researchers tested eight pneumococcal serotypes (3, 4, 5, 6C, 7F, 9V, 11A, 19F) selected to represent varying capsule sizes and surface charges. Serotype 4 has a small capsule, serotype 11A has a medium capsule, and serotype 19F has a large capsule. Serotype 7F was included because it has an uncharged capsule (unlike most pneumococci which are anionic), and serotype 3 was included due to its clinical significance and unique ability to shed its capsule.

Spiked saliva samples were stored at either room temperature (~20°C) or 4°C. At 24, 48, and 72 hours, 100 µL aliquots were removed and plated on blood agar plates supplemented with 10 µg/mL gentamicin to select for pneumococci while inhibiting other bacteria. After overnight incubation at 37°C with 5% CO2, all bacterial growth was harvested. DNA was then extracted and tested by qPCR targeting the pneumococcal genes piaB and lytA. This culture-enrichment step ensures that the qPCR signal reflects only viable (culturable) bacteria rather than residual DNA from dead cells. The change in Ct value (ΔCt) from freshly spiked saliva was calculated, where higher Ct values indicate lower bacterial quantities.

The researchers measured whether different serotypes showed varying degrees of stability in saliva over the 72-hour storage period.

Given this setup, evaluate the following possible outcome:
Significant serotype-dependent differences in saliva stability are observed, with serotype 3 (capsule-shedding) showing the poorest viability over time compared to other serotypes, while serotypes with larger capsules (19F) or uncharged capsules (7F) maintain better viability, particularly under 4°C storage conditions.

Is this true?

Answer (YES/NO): NO